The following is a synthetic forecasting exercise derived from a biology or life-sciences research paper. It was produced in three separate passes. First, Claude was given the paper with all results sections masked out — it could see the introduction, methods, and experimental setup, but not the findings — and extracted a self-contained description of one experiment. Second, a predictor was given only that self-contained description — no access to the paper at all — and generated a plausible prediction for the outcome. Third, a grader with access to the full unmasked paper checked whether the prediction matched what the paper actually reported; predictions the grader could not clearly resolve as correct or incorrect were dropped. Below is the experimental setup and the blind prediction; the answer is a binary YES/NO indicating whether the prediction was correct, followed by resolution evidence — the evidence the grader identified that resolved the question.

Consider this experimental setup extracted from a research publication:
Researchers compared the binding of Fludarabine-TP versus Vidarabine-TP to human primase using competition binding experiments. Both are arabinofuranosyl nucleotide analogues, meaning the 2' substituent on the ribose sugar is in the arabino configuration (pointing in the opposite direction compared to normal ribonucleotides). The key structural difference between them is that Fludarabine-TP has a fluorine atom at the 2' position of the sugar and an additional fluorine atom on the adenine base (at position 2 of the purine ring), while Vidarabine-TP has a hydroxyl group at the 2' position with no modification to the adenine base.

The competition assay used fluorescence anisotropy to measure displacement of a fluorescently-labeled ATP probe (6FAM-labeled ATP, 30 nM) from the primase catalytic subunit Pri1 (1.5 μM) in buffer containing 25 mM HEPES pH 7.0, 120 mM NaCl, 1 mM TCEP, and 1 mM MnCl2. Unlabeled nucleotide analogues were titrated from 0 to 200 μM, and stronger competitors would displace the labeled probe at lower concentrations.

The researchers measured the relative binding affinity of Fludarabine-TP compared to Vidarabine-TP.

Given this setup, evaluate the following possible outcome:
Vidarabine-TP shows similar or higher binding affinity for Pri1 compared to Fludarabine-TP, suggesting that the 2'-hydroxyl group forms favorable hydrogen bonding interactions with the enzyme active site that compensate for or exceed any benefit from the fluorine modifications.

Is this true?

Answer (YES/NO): YES